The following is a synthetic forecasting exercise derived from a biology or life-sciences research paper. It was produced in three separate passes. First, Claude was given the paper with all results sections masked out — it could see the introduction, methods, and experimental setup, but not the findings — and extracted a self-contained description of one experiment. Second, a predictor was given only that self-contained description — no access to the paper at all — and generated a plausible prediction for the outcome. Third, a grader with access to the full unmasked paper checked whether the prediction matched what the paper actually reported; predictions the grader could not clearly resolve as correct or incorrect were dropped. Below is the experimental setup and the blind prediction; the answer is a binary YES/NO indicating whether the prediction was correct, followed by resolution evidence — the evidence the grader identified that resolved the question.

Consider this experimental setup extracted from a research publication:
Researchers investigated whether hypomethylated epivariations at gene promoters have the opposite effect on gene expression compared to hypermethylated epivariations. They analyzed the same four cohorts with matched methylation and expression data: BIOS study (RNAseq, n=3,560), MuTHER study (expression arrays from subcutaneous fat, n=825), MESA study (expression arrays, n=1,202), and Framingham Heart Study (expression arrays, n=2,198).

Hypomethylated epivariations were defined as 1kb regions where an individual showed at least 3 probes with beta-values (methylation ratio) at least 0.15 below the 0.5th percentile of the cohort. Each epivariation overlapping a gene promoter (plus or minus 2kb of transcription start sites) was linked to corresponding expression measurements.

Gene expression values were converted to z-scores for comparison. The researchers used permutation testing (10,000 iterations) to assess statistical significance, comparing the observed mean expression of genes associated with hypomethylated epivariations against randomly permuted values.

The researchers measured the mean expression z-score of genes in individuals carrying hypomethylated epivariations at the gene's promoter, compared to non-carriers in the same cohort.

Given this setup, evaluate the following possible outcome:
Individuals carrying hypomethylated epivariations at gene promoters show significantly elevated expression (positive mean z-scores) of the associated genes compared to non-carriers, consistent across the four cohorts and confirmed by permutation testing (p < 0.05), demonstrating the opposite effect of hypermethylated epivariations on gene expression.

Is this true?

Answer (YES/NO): YES